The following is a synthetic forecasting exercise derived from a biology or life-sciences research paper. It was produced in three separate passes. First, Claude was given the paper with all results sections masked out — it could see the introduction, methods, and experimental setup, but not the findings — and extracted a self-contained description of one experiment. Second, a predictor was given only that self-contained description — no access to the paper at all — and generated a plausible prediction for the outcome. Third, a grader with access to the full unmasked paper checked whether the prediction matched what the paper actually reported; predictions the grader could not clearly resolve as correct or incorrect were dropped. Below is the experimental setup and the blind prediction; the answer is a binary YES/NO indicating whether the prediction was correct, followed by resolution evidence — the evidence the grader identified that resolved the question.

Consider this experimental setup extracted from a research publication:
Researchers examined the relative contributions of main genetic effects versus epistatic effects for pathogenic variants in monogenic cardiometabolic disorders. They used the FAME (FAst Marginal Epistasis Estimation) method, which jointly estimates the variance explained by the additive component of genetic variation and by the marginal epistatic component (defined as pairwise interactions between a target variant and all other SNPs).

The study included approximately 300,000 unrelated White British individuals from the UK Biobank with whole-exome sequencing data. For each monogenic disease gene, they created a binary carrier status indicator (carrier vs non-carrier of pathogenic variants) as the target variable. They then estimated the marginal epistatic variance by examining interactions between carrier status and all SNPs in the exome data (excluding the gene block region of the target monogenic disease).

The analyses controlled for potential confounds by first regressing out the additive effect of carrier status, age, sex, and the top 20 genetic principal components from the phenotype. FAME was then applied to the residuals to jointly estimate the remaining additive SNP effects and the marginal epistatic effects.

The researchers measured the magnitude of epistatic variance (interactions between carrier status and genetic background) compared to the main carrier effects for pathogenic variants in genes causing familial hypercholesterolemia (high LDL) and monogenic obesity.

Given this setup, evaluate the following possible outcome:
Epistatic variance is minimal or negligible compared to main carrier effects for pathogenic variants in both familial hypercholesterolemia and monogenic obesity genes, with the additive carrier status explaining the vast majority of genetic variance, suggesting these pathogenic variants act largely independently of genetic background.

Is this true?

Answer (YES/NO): NO